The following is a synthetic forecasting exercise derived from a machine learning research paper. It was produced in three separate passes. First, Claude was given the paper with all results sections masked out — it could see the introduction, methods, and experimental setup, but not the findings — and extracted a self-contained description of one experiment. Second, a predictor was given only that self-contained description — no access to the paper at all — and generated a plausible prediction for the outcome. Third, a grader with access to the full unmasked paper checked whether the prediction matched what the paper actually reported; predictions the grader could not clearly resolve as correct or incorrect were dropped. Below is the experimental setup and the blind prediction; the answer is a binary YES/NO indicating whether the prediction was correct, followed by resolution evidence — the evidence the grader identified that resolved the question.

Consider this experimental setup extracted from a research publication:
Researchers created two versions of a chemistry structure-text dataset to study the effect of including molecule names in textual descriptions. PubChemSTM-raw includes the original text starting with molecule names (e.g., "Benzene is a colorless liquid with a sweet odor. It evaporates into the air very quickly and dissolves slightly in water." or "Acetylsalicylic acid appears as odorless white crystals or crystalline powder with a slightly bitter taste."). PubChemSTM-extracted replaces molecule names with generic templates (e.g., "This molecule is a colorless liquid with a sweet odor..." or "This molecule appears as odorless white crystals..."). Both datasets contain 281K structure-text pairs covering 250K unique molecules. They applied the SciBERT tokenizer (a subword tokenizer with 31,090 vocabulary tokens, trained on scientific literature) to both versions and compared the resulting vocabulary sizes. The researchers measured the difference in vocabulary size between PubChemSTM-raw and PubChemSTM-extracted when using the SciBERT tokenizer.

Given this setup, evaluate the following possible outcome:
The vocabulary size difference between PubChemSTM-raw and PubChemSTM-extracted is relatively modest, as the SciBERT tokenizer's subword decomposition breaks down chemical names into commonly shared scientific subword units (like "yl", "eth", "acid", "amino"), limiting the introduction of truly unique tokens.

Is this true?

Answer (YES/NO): YES